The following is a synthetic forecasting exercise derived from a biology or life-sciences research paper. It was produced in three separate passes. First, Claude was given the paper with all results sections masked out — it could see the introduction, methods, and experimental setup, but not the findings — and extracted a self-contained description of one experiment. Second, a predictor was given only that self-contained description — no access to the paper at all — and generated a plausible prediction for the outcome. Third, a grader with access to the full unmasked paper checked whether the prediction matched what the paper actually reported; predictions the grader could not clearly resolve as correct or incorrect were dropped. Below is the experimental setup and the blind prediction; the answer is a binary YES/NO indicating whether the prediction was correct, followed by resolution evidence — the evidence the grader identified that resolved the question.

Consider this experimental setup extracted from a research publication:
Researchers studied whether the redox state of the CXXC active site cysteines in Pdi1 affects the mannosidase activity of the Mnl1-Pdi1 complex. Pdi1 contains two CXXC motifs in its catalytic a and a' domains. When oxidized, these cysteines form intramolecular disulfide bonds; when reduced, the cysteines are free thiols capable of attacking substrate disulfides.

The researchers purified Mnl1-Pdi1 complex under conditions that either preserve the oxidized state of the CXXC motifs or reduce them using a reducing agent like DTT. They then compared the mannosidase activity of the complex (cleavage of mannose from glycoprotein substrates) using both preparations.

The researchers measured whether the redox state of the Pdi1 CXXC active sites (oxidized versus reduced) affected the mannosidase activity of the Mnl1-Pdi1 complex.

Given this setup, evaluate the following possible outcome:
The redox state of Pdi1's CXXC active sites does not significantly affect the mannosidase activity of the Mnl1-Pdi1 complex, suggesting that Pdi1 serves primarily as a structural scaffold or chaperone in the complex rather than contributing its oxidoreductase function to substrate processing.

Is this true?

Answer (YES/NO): NO